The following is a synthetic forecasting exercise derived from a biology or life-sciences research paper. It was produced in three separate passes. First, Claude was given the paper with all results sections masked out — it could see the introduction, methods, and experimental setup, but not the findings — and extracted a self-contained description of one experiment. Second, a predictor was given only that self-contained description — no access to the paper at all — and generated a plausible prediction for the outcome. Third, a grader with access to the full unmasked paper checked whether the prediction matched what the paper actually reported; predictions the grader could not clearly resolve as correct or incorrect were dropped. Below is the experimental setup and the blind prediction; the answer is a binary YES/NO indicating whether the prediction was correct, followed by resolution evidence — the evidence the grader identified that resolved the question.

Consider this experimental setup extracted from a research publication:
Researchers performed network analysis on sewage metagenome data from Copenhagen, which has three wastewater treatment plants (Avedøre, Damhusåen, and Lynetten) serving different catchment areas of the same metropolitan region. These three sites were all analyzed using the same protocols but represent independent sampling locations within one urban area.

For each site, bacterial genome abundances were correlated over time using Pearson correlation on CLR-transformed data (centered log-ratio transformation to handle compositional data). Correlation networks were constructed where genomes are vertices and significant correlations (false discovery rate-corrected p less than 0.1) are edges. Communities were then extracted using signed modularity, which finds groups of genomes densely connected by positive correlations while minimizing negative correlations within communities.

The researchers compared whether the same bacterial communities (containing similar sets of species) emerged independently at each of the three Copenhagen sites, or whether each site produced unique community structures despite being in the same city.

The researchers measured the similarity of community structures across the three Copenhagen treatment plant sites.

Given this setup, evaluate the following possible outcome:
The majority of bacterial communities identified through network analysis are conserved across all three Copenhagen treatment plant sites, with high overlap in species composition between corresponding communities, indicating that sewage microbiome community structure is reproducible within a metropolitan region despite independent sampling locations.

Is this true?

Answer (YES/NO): YES